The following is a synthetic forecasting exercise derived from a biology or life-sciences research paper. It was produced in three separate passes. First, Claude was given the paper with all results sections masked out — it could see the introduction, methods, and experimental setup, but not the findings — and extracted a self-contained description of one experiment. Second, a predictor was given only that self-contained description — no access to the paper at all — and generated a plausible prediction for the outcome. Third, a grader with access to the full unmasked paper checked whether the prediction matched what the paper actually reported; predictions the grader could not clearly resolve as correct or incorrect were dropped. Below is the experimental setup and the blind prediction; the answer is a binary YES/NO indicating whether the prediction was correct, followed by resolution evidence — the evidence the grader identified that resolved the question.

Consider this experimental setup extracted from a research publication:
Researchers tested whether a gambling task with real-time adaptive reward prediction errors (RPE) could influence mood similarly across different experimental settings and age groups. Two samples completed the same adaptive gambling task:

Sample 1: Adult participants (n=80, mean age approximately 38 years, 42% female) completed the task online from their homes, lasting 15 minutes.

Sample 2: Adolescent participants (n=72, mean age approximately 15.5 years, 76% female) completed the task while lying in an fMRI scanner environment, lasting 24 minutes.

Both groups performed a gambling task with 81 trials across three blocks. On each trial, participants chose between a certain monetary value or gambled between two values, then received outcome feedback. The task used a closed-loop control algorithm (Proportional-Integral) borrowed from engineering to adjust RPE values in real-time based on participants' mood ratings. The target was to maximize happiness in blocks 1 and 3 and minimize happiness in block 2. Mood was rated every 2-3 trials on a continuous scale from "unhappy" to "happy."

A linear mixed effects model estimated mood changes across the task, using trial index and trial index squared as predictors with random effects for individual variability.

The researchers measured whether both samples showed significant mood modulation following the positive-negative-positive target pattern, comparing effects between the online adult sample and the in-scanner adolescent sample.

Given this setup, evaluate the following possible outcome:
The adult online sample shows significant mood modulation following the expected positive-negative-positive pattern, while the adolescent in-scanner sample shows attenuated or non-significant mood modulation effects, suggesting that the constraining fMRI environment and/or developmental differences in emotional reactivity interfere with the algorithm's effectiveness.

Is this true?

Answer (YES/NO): NO